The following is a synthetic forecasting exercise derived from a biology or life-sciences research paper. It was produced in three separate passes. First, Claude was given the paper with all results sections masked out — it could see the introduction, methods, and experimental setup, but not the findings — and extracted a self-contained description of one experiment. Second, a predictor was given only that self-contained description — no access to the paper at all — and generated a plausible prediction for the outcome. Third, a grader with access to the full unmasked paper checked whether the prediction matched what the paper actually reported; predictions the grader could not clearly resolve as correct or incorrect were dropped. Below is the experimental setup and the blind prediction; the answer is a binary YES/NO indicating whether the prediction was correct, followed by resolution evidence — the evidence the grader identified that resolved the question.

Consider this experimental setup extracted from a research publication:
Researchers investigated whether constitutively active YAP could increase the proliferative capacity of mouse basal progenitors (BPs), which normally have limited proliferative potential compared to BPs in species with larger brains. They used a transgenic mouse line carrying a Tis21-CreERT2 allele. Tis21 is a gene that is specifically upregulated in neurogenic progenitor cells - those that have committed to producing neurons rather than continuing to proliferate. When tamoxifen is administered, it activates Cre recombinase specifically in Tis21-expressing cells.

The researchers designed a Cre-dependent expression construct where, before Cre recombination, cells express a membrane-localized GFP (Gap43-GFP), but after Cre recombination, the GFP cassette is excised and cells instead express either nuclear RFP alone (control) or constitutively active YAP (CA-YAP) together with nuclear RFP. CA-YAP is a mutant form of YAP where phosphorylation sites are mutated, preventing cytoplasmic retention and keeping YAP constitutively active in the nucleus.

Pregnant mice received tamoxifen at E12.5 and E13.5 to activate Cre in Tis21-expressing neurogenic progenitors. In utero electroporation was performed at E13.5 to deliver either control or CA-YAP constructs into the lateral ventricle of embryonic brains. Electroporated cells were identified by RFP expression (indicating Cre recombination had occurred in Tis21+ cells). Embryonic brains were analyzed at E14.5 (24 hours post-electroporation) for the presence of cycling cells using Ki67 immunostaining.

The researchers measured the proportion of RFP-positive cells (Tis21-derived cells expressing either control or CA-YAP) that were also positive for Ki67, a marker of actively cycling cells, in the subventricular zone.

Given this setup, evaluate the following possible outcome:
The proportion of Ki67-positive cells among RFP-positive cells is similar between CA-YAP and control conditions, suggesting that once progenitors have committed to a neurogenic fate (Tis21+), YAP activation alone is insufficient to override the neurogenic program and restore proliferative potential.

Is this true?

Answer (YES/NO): NO